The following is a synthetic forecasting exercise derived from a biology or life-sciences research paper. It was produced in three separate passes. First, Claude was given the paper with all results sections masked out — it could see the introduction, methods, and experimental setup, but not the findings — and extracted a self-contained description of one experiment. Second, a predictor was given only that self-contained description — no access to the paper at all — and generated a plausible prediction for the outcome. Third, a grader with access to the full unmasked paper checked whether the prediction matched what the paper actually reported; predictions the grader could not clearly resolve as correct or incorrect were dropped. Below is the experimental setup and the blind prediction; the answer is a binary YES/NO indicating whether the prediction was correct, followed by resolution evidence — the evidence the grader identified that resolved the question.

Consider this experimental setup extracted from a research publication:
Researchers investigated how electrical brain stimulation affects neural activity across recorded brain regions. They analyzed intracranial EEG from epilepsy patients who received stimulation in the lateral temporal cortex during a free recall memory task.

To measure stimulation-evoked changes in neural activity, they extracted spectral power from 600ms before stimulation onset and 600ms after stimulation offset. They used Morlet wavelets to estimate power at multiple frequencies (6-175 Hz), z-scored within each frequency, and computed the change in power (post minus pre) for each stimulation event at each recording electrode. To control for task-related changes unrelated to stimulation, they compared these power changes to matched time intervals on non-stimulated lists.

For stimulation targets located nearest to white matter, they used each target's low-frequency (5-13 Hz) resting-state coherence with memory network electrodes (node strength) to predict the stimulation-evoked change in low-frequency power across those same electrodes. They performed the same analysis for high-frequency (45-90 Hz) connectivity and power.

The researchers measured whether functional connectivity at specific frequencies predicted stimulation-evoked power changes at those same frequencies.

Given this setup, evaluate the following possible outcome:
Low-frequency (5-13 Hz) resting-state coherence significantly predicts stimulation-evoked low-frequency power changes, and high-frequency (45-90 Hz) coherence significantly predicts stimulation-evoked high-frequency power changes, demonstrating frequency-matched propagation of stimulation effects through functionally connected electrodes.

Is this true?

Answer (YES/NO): NO